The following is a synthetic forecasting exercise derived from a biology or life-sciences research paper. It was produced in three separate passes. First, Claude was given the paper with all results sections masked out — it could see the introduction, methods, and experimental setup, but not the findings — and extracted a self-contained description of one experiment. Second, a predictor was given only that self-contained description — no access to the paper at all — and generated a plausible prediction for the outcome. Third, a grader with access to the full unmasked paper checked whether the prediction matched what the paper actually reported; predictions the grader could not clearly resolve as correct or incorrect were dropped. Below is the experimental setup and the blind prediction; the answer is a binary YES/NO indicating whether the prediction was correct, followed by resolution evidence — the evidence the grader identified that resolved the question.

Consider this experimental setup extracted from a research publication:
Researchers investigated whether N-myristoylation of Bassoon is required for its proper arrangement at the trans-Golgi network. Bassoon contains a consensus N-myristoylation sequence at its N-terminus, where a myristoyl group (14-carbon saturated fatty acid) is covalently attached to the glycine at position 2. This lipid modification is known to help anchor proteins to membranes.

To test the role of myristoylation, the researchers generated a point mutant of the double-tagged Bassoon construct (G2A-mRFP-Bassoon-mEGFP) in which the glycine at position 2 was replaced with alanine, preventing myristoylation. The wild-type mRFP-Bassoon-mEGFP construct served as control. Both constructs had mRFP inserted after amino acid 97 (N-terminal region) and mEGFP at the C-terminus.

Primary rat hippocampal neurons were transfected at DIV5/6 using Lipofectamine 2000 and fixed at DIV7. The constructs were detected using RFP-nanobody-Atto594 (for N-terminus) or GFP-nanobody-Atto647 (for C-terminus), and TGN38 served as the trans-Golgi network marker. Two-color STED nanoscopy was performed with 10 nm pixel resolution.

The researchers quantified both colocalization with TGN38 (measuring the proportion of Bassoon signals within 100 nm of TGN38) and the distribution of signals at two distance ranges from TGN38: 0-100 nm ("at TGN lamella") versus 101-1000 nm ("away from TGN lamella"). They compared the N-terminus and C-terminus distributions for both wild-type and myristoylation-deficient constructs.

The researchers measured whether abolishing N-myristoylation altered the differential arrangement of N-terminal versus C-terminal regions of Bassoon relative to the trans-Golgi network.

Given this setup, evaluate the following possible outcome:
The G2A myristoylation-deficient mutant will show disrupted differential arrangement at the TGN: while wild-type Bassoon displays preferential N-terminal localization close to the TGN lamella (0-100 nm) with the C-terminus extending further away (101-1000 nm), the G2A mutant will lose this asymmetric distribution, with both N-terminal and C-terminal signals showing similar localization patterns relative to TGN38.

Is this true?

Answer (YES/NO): NO